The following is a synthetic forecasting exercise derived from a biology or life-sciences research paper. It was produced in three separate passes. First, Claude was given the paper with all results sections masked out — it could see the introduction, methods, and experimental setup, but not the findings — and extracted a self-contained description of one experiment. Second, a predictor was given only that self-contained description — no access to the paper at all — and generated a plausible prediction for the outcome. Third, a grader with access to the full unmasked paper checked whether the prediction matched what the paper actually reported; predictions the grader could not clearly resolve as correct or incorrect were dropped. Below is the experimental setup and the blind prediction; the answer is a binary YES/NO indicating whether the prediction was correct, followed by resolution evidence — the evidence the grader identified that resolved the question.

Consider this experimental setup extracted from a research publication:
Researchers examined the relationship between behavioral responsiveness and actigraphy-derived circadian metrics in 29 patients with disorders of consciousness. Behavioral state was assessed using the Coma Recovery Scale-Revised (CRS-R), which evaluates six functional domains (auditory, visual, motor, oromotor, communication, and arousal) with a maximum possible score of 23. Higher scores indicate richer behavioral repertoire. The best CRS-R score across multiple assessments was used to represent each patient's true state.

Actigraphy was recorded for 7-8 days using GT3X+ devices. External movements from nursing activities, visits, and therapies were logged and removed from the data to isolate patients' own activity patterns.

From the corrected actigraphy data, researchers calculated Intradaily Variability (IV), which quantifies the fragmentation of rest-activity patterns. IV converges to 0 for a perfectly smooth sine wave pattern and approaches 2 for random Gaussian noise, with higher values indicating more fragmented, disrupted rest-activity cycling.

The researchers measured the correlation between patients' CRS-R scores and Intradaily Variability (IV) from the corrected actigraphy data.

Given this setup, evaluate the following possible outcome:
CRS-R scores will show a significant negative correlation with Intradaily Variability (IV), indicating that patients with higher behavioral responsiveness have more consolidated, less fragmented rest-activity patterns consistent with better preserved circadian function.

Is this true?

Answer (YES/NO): NO